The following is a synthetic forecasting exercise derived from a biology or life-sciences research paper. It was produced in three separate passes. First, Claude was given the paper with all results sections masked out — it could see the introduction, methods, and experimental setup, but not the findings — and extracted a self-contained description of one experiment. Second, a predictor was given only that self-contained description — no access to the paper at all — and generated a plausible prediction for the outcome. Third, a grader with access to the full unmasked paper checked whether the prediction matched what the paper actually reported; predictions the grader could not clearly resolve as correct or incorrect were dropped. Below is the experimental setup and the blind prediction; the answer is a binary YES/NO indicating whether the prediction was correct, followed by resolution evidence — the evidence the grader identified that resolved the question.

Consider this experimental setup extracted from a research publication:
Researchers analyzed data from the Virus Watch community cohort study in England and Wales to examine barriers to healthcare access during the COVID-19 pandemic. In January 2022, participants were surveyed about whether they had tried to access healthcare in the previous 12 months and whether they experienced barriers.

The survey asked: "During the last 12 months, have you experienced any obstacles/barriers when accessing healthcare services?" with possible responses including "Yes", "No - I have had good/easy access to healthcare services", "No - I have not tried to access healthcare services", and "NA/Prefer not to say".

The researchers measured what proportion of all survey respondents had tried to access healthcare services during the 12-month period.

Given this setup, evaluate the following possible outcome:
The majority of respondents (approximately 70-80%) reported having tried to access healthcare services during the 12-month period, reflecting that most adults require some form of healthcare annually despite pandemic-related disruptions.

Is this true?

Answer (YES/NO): YES